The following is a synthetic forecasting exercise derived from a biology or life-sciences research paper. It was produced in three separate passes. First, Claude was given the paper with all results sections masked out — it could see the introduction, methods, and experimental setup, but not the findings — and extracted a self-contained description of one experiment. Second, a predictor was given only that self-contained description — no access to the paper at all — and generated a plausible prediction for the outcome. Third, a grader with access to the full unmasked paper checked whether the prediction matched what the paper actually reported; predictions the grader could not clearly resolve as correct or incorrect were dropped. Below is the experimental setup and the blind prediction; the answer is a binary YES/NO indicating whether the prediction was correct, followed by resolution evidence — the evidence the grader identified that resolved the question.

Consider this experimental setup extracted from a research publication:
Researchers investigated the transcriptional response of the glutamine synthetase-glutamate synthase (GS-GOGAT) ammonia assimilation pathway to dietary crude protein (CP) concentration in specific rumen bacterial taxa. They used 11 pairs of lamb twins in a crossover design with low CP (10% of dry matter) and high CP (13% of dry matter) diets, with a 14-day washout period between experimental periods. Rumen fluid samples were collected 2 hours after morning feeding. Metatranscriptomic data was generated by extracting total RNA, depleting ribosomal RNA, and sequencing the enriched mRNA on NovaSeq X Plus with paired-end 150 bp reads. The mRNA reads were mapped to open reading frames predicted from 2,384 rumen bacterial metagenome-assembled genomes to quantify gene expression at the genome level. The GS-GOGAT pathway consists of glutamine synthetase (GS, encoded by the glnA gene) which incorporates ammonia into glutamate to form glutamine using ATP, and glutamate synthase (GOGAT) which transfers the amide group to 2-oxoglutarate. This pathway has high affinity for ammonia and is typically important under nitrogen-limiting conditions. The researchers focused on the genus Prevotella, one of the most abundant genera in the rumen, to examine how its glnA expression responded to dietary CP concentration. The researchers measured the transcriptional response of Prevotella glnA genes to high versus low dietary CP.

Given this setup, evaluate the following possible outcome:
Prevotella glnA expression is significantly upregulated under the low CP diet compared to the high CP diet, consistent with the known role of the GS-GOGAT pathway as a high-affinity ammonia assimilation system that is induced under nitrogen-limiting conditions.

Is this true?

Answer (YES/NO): NO